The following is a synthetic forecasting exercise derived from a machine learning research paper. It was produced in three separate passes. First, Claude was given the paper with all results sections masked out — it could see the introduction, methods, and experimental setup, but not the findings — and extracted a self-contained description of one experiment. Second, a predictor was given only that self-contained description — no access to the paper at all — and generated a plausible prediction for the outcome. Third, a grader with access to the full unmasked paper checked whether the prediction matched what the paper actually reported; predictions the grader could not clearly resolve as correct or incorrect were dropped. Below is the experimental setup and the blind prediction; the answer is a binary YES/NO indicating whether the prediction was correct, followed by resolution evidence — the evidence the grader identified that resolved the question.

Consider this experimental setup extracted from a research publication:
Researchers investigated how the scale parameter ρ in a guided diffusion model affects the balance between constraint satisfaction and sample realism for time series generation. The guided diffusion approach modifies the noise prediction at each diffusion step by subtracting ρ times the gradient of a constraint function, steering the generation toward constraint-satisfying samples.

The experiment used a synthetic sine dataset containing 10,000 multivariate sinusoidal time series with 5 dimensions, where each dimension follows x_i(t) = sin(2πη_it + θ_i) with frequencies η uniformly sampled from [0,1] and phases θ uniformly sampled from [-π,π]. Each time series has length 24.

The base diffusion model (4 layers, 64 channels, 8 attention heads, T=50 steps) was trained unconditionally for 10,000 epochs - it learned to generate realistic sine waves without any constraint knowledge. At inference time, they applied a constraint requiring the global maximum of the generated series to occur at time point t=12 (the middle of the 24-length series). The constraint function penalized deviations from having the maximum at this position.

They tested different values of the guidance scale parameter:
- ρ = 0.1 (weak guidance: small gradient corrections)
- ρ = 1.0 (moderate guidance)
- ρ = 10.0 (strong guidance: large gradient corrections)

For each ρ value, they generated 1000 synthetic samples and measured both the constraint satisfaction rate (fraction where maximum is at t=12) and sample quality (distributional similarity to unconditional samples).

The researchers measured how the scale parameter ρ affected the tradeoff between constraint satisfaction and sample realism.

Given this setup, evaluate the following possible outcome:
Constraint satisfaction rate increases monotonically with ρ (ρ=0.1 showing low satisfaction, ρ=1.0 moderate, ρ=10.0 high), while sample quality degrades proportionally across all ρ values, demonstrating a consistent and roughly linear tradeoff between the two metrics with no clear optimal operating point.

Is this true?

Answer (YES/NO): NO